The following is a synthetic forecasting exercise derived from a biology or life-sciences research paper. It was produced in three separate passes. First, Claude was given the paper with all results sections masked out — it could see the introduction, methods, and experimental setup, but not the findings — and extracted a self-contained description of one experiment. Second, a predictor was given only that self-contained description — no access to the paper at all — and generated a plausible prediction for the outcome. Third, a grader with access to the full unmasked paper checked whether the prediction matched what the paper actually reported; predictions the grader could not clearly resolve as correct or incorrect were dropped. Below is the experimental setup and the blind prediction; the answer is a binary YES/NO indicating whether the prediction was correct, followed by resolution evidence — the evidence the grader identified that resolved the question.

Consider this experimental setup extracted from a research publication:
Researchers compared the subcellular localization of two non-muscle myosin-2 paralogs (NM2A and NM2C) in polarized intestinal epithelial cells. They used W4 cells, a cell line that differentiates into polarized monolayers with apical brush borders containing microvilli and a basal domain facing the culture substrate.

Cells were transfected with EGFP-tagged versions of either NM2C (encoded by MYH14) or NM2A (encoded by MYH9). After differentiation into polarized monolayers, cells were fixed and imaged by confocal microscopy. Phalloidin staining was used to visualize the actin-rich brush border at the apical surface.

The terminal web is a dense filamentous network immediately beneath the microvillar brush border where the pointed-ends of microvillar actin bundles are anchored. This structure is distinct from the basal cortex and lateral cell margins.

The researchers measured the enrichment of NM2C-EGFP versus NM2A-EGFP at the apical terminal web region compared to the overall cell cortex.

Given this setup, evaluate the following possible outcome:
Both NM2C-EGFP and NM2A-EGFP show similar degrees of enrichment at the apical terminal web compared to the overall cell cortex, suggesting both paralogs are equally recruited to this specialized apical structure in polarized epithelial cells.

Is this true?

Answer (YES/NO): NO